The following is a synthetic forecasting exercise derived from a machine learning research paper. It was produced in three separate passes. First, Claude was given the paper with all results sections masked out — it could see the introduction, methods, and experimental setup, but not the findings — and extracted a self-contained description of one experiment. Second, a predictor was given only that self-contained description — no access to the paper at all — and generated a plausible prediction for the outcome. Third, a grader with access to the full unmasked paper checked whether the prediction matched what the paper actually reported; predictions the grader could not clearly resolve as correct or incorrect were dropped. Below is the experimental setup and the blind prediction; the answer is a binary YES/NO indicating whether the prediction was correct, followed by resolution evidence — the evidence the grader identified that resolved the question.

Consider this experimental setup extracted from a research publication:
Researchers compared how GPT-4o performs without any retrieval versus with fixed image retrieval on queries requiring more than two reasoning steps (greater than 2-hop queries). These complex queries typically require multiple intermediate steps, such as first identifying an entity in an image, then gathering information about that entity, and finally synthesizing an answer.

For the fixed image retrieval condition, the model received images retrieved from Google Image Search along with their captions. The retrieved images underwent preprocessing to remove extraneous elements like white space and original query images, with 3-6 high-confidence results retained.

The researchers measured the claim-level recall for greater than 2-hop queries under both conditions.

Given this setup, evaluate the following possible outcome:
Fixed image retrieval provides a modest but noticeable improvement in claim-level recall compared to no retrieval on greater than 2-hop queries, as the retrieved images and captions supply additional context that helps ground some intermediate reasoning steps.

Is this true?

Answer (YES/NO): YES